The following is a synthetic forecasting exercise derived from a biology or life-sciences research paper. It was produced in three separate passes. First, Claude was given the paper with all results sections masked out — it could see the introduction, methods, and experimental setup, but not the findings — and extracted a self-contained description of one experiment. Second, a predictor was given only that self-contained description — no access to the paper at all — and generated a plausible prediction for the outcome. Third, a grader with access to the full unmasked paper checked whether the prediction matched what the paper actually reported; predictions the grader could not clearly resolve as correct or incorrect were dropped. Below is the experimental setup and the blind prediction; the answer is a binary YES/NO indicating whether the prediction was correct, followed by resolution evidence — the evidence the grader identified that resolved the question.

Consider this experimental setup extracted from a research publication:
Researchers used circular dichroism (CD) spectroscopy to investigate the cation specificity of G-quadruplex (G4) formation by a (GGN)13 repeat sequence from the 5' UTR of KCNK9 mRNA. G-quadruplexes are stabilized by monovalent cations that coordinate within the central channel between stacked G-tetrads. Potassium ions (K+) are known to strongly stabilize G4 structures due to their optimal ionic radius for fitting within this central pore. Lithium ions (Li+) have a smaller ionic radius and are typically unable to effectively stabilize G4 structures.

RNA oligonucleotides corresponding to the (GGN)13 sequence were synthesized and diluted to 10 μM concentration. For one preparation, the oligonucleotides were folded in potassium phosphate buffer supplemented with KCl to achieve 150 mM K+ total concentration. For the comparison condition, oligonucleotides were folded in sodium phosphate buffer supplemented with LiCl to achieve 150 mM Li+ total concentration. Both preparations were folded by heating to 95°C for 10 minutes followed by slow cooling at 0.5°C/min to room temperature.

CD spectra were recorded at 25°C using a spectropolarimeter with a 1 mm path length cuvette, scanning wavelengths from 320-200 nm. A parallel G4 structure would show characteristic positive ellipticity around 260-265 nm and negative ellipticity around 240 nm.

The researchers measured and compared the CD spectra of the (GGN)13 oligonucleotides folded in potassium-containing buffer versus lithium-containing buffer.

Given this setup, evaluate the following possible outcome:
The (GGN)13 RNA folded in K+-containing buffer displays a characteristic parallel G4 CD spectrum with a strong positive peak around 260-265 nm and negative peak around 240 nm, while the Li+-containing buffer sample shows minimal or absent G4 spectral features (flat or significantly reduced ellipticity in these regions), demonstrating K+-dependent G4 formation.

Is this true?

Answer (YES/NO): YES